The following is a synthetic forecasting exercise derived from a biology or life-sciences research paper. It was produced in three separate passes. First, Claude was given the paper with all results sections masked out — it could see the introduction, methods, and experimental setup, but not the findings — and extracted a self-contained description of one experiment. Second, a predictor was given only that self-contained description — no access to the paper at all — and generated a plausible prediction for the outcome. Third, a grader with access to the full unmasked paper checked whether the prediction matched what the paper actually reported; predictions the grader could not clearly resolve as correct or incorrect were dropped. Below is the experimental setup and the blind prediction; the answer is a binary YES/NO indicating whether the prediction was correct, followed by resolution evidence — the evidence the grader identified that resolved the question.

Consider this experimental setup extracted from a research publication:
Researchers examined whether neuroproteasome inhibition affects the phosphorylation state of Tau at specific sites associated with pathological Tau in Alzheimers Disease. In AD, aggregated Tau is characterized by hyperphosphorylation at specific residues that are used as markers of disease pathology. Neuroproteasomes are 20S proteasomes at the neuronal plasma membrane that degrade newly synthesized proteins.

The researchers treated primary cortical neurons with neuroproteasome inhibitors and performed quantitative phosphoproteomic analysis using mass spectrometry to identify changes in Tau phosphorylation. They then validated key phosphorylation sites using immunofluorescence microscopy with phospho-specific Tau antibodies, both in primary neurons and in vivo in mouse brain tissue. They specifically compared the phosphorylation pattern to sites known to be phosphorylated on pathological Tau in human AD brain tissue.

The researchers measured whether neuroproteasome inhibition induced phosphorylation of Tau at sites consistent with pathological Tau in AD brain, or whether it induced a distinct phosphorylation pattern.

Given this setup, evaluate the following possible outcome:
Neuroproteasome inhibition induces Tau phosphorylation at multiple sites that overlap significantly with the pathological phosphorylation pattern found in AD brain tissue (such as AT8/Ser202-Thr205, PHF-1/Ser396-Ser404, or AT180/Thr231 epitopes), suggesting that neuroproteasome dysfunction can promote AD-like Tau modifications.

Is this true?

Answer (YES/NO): YES